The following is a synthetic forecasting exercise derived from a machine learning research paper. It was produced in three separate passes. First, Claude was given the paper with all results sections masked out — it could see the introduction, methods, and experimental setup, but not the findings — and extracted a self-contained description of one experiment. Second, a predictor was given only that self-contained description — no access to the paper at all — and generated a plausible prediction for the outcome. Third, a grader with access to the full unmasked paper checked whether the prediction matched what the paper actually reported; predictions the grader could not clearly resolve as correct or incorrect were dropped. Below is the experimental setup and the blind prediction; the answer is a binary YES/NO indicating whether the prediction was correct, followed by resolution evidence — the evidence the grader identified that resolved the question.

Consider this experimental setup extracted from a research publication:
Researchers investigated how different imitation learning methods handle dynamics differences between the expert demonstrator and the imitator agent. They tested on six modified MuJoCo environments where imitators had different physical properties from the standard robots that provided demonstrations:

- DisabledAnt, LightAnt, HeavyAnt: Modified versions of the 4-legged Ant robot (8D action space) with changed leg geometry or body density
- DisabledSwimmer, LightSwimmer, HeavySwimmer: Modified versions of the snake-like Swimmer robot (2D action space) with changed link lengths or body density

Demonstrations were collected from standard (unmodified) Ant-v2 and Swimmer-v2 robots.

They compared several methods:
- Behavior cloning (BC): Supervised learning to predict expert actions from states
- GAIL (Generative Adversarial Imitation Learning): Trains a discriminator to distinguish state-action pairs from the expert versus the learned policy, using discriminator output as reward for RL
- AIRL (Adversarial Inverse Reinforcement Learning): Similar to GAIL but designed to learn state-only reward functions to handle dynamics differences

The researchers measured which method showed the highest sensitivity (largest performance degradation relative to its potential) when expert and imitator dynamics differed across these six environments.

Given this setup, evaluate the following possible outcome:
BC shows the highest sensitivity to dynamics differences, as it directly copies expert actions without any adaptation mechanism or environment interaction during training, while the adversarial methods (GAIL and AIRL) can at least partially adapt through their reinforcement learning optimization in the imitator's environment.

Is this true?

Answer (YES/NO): NO